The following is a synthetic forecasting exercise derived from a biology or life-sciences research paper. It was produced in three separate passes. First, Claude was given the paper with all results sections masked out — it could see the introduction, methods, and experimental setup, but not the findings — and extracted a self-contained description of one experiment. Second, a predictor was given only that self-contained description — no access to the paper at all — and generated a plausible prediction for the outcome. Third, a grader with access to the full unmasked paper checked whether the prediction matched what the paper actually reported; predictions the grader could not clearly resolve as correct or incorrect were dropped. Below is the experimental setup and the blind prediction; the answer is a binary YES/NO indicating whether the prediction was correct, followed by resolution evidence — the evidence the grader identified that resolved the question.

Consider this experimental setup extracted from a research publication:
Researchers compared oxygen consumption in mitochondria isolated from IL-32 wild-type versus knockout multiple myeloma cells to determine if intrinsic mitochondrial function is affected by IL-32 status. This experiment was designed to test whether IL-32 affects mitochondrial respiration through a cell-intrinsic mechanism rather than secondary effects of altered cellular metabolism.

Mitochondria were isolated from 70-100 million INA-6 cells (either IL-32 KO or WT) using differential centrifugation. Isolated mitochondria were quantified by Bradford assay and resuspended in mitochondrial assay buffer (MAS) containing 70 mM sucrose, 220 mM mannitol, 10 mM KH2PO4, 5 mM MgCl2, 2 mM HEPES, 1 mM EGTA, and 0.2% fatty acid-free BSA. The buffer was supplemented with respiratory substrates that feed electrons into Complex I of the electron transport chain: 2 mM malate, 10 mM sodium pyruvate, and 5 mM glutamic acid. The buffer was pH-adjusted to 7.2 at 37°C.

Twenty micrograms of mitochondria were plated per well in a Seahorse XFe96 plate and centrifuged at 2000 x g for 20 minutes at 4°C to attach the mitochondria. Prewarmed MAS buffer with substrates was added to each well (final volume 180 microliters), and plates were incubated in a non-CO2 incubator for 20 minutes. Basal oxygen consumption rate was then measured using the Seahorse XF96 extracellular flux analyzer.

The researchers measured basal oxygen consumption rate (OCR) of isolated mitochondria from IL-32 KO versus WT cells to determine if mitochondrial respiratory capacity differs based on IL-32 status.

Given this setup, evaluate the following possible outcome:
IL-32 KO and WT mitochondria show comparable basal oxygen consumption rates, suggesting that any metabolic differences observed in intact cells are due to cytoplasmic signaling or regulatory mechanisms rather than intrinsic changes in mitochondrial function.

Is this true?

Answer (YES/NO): NO